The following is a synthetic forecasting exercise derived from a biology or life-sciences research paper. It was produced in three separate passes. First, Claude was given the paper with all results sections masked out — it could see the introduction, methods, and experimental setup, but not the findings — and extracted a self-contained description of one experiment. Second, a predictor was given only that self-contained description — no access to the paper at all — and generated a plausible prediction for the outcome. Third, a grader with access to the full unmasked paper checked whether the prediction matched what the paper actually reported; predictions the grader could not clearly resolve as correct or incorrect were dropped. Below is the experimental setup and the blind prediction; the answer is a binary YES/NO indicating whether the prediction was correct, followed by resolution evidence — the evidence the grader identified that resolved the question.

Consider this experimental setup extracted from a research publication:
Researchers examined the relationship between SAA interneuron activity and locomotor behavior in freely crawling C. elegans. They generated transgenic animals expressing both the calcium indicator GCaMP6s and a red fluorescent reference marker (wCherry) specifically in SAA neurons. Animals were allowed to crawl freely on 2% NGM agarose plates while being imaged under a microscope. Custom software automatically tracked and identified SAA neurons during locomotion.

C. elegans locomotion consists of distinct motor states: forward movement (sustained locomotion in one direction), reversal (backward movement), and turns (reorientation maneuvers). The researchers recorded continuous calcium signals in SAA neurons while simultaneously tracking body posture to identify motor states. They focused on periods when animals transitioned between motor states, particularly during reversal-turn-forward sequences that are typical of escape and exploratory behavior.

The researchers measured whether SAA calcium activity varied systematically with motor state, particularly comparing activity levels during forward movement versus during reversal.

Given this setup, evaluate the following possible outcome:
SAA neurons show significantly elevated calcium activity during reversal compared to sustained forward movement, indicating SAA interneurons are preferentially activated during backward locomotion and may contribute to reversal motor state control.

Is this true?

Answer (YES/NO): NO